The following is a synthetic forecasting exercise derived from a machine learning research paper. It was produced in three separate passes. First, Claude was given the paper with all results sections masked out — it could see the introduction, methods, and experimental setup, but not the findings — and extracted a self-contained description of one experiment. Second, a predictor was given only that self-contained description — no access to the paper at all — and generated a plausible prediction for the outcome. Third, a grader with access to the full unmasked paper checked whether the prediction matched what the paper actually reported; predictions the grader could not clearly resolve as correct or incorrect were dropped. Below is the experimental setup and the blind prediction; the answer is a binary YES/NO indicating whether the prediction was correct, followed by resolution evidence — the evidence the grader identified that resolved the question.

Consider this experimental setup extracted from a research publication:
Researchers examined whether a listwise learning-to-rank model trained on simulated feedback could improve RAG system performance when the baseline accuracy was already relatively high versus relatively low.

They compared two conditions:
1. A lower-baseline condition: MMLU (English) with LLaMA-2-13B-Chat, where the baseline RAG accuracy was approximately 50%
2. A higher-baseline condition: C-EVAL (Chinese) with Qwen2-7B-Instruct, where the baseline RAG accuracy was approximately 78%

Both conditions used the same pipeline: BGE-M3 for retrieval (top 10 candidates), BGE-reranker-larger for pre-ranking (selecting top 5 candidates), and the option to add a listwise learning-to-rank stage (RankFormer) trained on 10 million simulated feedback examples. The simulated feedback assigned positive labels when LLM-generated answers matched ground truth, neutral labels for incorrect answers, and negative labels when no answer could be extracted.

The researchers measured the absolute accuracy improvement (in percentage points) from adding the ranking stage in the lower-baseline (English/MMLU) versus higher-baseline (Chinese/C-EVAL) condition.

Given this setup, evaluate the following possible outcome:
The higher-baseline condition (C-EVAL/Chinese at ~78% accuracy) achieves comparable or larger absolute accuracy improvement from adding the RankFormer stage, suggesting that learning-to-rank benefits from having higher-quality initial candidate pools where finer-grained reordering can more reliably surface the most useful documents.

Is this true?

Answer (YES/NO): YES